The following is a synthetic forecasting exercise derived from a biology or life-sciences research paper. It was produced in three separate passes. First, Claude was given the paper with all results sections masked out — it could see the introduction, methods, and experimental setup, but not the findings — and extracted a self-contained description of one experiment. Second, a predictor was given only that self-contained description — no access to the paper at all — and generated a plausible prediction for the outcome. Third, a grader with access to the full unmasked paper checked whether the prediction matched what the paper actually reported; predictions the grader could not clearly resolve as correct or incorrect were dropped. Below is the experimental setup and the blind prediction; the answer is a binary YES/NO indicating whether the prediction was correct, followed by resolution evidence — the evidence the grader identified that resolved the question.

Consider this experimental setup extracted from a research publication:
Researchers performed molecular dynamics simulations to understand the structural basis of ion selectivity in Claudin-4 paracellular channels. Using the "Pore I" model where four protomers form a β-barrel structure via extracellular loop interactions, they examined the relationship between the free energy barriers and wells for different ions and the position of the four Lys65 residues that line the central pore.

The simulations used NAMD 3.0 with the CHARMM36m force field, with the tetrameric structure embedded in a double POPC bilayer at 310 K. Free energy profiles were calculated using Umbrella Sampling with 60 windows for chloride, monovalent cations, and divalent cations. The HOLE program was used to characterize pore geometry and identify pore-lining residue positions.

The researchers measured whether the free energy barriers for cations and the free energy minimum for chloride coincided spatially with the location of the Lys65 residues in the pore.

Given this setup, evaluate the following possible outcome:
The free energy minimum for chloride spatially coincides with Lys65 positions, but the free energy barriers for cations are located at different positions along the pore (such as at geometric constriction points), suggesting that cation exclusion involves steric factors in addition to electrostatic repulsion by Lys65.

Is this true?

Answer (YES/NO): NO